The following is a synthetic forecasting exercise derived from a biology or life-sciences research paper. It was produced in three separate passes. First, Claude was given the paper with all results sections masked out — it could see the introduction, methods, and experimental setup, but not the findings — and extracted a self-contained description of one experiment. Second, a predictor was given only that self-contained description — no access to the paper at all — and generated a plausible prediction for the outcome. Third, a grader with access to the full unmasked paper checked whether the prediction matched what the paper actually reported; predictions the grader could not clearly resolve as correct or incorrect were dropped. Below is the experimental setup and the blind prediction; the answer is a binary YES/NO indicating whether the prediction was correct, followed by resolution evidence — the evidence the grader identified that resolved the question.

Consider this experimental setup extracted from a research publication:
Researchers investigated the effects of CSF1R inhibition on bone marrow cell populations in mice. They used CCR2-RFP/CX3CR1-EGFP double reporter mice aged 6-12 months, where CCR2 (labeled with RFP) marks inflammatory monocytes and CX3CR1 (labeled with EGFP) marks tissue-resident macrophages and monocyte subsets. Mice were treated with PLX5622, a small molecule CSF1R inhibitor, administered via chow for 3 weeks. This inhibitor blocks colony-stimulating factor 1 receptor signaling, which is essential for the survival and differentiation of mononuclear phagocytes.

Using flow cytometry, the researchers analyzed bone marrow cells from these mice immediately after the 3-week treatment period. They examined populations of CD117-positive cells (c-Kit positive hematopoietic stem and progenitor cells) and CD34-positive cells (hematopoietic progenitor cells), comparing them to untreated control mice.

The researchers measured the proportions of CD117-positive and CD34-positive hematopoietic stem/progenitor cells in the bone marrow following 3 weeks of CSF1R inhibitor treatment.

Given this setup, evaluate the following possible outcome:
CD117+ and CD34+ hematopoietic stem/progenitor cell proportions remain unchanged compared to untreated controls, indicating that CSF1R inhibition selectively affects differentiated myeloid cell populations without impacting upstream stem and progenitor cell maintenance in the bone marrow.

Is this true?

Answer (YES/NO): NO